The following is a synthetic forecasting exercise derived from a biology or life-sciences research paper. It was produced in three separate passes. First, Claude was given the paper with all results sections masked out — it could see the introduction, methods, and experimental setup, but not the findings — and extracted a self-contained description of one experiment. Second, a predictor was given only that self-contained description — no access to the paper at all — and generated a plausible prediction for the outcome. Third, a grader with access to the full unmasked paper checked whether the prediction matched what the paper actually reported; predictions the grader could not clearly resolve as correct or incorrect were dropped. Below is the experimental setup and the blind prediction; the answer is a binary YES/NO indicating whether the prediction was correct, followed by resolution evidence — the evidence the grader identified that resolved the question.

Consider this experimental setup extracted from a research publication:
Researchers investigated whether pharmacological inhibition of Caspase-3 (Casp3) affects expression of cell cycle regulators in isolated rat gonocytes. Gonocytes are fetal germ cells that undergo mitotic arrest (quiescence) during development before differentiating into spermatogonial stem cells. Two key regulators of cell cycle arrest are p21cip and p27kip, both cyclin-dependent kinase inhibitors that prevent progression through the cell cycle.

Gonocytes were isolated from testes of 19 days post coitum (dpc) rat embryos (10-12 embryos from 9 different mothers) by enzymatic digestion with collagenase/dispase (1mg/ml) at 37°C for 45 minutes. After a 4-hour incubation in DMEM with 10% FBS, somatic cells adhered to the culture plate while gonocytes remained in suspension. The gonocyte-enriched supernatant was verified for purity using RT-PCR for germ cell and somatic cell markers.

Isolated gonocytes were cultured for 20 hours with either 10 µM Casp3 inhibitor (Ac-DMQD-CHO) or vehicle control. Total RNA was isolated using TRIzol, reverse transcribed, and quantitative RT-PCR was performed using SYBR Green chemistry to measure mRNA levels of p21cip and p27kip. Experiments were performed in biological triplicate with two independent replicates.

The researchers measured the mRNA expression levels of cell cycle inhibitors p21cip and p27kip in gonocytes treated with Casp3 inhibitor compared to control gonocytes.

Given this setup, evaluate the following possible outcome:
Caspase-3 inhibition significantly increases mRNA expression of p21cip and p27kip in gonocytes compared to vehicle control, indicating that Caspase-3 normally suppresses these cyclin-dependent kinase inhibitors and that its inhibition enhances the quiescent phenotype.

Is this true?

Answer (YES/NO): NO